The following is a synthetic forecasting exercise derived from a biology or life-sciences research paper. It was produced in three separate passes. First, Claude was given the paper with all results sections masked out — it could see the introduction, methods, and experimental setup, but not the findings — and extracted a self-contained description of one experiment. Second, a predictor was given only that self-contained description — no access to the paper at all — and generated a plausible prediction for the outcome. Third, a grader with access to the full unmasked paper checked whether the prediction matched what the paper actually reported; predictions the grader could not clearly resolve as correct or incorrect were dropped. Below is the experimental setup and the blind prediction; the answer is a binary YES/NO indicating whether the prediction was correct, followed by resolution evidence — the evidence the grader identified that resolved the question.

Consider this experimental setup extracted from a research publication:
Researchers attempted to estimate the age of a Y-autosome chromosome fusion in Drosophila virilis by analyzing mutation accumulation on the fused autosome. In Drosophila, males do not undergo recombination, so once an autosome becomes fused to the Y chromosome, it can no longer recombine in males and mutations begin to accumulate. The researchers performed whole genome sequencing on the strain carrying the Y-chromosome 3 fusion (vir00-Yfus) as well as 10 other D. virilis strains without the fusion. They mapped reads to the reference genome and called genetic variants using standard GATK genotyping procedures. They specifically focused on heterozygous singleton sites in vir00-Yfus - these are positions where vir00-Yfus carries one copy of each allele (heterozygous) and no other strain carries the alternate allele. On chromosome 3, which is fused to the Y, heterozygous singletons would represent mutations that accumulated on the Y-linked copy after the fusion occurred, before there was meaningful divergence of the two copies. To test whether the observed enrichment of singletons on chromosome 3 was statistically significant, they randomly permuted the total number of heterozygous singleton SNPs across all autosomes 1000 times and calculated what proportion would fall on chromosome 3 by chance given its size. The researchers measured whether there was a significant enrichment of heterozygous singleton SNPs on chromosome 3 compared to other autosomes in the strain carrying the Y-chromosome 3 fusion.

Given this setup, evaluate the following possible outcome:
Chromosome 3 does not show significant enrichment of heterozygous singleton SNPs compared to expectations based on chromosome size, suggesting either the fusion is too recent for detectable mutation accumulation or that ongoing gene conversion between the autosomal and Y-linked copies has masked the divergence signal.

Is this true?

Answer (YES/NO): NO